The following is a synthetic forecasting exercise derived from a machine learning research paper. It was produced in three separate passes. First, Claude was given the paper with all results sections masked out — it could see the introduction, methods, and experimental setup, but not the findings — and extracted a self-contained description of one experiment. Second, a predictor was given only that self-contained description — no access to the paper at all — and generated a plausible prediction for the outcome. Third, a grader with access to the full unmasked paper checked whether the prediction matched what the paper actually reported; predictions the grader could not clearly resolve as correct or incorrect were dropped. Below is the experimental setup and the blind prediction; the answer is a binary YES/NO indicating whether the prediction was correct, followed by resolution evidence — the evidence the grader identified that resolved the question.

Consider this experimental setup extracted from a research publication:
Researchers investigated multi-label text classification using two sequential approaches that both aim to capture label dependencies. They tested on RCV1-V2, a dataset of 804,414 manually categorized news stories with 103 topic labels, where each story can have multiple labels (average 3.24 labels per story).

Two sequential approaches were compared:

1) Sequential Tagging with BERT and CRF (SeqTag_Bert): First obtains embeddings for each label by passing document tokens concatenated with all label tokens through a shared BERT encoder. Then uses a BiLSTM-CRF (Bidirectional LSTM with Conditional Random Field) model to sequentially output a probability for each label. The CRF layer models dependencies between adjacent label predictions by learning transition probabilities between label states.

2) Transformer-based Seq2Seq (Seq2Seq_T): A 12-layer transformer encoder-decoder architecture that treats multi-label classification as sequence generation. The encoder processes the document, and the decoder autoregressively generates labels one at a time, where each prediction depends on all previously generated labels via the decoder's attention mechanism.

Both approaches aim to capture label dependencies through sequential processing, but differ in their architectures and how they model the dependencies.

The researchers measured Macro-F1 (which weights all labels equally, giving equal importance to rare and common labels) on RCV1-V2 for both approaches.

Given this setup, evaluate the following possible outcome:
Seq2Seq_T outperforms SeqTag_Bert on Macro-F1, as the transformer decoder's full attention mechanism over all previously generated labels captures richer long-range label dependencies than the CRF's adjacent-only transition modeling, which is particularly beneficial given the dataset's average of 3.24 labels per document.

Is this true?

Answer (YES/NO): NO